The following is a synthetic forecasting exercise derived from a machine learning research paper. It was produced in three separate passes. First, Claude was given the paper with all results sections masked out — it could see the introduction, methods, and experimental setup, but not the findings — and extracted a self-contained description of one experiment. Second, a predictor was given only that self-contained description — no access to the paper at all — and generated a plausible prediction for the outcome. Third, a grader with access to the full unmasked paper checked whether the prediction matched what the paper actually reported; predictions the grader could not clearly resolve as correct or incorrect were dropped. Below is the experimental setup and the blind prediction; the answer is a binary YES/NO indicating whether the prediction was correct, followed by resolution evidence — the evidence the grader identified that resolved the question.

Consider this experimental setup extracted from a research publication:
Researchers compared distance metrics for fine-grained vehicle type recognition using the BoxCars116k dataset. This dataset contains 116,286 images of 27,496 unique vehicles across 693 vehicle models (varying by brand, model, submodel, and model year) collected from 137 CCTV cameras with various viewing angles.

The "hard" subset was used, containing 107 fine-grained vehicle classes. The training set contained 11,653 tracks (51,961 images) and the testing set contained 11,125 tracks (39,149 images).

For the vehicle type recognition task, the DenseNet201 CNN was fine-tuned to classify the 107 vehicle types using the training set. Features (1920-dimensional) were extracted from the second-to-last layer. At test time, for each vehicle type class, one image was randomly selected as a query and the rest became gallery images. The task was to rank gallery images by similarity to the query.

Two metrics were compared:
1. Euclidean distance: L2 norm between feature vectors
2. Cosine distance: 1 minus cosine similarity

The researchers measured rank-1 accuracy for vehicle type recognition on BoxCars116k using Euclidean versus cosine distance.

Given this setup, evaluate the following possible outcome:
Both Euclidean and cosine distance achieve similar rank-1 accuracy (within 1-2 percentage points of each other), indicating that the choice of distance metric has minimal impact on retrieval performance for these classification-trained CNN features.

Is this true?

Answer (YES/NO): NO